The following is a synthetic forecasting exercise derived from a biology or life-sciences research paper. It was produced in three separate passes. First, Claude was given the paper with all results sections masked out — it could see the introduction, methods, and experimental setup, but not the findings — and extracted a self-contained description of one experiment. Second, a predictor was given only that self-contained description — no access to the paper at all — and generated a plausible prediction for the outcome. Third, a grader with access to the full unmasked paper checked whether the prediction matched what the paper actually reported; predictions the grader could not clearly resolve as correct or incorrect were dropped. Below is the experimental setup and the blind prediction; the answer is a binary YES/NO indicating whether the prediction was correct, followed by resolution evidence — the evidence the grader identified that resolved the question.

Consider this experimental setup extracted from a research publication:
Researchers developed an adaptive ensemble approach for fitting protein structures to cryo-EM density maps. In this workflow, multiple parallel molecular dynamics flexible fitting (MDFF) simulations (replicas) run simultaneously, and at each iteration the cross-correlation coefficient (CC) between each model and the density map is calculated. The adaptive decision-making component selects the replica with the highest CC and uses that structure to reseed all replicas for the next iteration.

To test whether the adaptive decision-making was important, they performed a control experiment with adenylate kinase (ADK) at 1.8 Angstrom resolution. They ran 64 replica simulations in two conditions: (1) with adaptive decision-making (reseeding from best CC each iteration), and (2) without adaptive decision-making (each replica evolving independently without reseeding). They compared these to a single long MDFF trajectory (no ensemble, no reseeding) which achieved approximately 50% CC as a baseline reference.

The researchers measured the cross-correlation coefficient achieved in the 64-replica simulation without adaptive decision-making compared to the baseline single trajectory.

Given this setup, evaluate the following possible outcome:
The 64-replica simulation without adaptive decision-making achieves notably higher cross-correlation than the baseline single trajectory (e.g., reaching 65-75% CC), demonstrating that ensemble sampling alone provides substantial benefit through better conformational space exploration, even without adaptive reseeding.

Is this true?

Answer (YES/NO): NO